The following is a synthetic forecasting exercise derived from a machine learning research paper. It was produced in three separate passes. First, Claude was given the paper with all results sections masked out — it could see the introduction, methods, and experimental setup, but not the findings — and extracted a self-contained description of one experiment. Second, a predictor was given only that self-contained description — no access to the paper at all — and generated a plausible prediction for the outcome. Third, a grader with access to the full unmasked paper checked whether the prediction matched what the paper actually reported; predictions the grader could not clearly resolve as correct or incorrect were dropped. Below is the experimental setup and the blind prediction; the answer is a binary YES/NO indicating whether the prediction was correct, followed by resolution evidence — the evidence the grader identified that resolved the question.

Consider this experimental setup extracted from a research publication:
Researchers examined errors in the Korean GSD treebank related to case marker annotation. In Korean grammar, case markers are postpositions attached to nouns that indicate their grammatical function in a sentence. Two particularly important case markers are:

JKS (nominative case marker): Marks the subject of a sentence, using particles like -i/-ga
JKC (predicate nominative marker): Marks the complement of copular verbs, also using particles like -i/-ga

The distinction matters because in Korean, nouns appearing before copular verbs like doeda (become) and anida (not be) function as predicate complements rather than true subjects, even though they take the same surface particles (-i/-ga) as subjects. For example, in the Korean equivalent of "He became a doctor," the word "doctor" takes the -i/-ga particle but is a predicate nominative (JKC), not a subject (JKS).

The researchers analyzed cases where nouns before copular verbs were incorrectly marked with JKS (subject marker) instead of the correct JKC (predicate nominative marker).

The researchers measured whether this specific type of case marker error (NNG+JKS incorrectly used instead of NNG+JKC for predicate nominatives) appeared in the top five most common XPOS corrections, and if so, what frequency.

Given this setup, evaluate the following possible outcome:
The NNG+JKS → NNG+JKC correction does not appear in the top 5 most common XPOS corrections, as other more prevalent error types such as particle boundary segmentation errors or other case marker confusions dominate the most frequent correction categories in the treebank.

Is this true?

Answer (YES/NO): NO